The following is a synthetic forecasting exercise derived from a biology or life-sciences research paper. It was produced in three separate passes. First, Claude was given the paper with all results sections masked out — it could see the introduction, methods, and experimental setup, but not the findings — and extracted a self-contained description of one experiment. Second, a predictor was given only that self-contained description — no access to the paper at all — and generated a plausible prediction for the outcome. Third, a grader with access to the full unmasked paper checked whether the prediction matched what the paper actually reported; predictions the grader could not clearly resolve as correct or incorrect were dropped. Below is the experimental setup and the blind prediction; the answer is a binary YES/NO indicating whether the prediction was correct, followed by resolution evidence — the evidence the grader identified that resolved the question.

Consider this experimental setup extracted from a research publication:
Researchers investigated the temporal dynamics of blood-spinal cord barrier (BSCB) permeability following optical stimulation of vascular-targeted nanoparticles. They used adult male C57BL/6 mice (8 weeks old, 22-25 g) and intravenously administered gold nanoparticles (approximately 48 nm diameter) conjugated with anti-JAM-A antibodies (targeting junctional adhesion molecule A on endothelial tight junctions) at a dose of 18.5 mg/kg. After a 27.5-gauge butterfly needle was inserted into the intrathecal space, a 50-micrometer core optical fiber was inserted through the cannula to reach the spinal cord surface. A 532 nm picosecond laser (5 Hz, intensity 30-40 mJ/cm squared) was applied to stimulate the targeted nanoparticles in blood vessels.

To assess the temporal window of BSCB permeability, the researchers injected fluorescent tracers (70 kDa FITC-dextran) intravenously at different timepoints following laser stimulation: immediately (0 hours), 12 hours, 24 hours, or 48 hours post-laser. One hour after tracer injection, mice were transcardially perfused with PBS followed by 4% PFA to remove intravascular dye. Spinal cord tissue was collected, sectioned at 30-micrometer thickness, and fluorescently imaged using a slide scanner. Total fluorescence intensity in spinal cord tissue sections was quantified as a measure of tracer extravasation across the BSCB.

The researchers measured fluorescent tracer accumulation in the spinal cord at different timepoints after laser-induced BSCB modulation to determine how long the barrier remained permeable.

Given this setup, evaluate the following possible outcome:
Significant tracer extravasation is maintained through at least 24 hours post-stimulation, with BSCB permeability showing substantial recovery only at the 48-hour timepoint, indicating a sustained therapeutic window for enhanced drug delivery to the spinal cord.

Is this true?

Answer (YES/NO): NO